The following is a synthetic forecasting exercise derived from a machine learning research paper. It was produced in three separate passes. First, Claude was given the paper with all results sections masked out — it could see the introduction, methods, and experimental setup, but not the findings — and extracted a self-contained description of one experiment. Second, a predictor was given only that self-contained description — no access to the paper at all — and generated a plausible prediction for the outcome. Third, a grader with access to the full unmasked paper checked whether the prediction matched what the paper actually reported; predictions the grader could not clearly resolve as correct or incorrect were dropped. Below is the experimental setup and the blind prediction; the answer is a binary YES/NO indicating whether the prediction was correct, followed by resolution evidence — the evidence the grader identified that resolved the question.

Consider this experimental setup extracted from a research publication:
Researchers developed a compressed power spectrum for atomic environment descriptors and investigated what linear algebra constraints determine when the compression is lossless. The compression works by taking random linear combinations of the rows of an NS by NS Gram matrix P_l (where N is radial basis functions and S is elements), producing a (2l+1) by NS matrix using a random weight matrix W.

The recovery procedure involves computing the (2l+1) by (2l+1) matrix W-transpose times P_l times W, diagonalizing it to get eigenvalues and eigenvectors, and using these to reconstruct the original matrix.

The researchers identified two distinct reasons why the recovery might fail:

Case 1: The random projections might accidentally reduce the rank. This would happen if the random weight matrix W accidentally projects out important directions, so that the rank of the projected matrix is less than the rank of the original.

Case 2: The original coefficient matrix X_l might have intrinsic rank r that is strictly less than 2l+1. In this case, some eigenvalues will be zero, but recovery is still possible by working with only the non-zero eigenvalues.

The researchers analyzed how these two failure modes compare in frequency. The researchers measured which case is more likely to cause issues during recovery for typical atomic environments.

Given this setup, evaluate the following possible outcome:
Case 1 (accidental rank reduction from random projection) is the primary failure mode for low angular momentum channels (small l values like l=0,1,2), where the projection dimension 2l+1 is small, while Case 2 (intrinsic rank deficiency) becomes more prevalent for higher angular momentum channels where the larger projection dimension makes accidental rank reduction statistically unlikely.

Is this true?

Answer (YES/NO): NO